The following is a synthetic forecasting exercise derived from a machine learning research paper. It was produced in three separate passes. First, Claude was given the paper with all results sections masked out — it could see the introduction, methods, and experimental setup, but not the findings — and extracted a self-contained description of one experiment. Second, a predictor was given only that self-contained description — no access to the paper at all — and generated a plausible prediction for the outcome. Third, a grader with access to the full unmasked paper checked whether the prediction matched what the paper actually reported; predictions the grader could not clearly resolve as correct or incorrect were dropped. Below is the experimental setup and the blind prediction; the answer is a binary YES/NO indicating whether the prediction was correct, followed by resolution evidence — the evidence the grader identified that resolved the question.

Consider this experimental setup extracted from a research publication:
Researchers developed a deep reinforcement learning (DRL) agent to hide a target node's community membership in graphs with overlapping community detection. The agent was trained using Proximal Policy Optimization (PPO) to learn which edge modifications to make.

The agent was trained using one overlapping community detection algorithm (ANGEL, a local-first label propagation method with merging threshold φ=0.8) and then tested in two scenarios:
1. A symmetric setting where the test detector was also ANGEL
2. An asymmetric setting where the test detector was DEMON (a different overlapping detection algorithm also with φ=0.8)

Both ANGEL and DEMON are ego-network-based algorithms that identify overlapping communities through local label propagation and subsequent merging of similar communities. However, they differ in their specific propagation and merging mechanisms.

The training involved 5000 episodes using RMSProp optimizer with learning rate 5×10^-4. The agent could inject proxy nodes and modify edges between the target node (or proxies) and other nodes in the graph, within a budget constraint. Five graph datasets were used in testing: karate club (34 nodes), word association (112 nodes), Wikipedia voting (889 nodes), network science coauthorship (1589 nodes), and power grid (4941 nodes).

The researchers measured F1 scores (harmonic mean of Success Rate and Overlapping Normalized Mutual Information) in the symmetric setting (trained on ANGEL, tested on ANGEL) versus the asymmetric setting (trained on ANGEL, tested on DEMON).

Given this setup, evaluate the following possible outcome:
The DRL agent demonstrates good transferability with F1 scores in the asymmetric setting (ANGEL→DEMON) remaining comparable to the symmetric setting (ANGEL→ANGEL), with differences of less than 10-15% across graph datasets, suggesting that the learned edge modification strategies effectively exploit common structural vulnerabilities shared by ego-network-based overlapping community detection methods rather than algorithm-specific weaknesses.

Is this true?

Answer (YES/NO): NO